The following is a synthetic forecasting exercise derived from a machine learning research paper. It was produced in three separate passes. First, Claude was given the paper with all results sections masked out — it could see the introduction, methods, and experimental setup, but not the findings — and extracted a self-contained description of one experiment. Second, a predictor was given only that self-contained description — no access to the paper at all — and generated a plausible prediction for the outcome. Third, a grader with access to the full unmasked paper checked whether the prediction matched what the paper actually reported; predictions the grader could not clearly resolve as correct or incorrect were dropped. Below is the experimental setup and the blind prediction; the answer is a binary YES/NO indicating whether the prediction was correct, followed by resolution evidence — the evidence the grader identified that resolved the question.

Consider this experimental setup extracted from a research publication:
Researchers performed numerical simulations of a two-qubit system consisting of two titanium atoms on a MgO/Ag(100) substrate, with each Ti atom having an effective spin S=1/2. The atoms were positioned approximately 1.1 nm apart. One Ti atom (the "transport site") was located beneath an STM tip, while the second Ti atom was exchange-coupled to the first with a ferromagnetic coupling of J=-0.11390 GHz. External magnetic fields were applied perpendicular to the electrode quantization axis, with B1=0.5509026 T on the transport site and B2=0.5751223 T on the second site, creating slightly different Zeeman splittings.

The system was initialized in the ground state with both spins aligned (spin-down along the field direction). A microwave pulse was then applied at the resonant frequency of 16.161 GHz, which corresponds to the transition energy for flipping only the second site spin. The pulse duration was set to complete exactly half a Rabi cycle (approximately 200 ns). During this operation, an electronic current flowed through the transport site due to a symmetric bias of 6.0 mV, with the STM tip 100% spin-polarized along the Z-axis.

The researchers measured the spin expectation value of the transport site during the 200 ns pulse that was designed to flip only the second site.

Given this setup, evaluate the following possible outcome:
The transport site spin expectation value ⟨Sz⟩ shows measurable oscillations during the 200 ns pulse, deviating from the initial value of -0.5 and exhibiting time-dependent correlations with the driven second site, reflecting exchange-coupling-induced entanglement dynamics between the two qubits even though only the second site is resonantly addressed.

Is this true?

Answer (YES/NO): NO